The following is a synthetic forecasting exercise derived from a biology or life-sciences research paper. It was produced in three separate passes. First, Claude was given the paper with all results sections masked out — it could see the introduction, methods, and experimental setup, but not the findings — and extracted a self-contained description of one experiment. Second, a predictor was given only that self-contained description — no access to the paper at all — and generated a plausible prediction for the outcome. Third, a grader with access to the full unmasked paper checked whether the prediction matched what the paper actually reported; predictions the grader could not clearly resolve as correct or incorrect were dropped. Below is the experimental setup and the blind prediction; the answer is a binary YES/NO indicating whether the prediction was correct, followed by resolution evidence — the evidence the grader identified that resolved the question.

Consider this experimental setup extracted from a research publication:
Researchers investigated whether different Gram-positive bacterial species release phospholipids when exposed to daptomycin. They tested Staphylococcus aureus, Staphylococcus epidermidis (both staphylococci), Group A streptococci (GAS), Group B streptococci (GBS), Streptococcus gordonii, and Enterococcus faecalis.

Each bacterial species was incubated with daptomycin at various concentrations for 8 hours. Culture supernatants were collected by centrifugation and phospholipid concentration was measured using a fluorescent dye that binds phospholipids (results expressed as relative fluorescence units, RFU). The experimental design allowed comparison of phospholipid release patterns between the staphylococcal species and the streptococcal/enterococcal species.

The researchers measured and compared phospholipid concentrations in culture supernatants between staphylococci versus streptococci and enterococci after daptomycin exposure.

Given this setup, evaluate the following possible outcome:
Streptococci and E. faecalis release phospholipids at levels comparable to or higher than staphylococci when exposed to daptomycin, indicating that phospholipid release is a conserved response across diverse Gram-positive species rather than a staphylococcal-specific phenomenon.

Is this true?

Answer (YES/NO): NO